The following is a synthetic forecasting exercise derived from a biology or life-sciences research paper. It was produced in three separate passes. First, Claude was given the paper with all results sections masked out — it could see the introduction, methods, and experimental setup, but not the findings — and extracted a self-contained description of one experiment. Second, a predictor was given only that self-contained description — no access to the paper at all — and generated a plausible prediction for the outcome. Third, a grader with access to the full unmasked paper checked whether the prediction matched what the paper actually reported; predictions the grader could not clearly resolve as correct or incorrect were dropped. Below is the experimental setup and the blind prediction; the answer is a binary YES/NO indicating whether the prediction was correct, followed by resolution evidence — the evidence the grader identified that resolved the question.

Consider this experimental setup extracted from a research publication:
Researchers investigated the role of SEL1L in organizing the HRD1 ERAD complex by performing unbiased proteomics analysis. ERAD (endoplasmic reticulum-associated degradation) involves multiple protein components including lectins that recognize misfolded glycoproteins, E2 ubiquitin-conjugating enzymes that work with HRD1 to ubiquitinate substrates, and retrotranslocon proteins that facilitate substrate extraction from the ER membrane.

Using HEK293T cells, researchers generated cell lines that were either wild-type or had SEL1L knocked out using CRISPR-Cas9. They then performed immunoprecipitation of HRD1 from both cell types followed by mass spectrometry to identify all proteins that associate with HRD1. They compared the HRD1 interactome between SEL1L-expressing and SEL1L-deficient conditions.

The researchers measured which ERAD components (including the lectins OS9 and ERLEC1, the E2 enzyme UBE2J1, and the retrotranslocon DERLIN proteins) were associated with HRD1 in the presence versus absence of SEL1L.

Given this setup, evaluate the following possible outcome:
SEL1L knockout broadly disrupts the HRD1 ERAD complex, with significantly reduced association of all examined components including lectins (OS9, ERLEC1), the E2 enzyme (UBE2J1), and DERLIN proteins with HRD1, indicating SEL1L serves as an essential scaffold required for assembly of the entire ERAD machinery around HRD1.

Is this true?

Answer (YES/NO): YES